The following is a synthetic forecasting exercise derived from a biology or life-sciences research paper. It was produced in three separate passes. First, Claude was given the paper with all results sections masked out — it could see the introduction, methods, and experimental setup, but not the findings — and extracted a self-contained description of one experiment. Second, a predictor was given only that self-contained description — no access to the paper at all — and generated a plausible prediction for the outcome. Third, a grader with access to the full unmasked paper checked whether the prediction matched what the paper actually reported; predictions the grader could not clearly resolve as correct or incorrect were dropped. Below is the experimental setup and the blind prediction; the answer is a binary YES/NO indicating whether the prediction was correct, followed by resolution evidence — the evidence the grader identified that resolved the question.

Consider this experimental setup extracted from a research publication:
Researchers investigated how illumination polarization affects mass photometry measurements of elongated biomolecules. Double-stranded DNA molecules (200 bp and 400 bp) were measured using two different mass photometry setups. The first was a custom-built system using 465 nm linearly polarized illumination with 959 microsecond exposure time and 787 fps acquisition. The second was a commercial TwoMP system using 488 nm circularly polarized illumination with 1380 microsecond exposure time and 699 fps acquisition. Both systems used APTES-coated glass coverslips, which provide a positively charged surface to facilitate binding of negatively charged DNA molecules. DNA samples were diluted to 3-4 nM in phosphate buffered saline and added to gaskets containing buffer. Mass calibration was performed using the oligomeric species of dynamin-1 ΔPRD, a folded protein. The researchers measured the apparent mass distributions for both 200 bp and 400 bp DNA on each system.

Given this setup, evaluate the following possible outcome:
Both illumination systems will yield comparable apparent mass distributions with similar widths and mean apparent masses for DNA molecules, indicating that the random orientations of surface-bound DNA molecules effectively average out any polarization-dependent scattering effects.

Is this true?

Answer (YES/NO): NO